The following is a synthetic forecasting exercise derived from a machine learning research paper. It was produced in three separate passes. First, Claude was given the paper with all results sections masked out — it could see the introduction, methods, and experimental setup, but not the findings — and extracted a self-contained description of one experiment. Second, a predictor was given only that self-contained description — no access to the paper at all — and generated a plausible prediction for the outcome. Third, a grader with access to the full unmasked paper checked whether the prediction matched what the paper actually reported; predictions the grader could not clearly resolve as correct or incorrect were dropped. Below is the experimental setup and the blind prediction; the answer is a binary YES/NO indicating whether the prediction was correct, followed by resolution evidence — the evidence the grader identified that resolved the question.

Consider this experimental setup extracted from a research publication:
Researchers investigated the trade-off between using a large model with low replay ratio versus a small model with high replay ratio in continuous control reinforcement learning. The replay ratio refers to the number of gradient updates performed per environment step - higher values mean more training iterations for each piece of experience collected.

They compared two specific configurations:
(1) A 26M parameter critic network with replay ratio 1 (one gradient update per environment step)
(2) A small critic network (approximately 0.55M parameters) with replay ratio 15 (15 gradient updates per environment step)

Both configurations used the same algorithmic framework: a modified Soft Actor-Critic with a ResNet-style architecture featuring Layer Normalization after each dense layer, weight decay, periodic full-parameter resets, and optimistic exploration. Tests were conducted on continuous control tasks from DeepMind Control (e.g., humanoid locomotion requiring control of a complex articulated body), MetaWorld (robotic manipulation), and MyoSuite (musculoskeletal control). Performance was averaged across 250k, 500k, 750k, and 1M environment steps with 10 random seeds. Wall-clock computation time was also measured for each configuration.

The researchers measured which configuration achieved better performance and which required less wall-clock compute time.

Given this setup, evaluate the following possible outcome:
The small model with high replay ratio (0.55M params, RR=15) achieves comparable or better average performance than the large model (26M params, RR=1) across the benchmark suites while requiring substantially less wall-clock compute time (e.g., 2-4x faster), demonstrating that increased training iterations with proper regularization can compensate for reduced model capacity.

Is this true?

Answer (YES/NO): NO